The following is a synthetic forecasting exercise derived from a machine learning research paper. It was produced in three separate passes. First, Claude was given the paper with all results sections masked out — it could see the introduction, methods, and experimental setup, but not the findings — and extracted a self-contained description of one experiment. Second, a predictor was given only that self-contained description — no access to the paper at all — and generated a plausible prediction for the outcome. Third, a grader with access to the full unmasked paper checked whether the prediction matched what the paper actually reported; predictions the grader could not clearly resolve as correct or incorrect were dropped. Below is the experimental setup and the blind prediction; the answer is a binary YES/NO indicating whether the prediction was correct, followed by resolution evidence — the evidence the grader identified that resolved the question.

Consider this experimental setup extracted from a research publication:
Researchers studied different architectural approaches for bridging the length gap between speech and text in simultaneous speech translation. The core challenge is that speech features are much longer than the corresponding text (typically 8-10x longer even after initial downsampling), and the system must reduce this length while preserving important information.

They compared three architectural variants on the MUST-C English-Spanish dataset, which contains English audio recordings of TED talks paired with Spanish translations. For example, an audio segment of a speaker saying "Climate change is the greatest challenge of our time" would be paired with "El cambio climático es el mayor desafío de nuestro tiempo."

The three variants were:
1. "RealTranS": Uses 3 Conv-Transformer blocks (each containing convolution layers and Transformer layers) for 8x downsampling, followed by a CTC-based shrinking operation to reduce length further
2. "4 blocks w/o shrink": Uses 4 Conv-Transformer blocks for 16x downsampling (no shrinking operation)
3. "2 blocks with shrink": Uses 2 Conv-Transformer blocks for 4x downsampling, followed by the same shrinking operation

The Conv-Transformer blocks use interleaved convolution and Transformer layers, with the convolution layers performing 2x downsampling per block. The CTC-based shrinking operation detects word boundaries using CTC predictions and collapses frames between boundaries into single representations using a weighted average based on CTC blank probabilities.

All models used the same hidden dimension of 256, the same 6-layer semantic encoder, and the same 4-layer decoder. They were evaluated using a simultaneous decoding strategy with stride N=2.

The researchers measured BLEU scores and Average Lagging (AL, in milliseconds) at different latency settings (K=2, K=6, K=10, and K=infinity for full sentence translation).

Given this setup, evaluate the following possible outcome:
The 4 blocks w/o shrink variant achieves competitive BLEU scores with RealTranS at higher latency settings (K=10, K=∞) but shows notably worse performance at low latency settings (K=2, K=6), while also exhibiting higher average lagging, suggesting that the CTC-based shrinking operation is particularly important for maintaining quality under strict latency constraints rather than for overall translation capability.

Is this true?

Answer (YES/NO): NO